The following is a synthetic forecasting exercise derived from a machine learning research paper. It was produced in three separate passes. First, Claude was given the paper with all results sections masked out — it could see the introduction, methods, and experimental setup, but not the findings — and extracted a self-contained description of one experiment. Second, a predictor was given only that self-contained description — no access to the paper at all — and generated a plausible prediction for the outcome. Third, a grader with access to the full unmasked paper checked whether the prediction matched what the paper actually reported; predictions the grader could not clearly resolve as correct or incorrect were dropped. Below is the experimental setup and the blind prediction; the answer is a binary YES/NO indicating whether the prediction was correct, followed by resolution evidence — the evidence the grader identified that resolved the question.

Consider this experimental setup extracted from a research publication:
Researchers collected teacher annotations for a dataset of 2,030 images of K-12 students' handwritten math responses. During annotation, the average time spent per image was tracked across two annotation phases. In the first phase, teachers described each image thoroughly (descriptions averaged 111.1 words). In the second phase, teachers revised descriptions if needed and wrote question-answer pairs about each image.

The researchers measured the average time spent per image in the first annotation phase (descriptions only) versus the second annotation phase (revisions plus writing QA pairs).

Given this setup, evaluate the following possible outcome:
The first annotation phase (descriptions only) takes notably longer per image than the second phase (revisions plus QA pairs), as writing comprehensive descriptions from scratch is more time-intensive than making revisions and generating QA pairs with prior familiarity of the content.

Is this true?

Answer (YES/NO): NO